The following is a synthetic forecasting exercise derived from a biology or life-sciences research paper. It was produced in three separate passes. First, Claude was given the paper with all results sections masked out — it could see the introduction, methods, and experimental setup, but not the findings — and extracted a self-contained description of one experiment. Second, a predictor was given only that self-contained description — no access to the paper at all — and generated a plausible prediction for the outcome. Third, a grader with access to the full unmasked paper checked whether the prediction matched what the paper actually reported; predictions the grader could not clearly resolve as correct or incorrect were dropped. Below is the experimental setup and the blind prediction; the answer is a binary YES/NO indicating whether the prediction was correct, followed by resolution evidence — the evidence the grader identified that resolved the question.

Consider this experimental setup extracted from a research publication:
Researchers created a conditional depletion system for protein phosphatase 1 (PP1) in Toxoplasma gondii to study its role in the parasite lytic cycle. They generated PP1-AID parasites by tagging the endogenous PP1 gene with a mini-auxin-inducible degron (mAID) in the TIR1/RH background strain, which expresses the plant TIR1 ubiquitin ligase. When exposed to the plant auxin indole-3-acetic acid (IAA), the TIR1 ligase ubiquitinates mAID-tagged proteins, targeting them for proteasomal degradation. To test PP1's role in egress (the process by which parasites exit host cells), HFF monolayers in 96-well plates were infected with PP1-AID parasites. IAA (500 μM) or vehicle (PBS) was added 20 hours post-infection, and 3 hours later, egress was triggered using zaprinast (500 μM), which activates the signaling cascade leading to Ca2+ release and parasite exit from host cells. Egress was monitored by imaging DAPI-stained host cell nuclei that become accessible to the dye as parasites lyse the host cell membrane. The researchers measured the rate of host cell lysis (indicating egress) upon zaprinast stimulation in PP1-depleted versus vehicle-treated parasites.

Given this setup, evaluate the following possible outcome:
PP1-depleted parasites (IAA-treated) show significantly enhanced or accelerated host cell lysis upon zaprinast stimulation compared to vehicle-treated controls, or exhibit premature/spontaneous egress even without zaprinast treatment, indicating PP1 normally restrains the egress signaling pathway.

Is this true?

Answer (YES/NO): NO